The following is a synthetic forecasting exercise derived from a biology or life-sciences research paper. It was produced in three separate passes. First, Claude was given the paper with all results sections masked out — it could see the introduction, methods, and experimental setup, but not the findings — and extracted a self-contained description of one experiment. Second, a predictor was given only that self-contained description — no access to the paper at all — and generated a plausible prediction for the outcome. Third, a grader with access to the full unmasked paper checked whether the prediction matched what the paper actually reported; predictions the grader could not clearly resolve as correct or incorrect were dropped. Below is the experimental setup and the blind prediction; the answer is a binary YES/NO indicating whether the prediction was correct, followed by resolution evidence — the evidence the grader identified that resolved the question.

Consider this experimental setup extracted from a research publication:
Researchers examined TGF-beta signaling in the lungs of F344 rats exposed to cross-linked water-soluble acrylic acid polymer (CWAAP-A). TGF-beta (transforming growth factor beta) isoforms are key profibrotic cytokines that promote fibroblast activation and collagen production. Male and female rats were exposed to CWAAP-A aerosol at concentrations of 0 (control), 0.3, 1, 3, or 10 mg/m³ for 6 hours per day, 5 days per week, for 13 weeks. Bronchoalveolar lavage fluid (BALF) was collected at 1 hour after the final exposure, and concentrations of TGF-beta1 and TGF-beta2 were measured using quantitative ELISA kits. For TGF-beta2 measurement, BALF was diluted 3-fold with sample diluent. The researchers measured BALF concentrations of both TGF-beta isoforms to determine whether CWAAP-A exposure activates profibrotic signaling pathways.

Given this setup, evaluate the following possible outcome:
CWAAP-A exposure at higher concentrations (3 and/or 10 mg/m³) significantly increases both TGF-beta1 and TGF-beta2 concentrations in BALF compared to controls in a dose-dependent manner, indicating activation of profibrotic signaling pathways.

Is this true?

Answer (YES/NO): YES